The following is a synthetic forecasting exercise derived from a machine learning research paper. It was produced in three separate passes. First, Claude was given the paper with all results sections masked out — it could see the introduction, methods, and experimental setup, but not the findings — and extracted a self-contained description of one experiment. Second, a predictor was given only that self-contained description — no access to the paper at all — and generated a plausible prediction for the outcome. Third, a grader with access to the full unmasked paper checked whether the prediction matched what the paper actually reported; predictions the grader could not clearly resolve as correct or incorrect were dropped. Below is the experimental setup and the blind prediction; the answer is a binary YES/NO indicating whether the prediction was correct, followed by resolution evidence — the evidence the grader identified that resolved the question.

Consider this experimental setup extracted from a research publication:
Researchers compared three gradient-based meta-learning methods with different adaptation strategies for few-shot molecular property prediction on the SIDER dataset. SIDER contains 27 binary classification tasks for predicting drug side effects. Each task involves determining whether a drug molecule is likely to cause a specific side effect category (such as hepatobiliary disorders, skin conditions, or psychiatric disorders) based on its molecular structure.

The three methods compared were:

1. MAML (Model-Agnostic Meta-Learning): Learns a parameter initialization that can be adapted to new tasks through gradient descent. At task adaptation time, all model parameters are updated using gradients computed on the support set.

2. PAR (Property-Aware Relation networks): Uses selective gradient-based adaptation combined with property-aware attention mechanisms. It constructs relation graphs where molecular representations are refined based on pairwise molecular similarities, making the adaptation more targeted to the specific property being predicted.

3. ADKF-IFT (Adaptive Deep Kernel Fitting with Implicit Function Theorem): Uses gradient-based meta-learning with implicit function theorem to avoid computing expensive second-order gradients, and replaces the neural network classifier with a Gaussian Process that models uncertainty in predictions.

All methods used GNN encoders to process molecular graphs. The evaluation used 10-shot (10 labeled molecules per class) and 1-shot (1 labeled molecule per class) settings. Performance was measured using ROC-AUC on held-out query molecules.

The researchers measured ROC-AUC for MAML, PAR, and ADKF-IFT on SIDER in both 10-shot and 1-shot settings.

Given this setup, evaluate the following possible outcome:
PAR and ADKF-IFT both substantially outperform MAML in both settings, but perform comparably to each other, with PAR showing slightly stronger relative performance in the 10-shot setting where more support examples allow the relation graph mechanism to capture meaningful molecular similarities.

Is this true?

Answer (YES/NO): NO